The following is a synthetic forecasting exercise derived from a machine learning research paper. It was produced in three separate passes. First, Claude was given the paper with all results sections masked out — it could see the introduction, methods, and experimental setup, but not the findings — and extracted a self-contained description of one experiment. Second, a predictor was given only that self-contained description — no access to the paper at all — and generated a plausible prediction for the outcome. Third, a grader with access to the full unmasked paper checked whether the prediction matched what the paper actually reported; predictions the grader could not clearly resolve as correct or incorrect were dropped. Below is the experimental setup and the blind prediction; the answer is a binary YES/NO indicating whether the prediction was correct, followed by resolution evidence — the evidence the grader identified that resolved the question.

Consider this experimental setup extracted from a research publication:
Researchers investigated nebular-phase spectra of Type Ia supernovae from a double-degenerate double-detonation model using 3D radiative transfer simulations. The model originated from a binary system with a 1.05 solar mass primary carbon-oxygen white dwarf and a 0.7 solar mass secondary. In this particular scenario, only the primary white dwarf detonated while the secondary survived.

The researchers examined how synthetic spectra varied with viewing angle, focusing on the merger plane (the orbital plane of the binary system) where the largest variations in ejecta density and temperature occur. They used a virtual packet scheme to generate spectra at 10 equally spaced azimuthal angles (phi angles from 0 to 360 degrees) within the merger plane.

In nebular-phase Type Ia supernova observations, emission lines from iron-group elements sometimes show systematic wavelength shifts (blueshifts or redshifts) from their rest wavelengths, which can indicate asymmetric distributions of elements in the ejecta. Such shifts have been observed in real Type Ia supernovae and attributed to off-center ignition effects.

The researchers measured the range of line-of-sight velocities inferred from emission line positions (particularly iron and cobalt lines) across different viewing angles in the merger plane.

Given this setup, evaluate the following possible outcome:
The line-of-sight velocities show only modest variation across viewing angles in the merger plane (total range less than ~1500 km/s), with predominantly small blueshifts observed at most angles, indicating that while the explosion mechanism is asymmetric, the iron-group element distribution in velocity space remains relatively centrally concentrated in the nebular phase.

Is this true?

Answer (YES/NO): NO